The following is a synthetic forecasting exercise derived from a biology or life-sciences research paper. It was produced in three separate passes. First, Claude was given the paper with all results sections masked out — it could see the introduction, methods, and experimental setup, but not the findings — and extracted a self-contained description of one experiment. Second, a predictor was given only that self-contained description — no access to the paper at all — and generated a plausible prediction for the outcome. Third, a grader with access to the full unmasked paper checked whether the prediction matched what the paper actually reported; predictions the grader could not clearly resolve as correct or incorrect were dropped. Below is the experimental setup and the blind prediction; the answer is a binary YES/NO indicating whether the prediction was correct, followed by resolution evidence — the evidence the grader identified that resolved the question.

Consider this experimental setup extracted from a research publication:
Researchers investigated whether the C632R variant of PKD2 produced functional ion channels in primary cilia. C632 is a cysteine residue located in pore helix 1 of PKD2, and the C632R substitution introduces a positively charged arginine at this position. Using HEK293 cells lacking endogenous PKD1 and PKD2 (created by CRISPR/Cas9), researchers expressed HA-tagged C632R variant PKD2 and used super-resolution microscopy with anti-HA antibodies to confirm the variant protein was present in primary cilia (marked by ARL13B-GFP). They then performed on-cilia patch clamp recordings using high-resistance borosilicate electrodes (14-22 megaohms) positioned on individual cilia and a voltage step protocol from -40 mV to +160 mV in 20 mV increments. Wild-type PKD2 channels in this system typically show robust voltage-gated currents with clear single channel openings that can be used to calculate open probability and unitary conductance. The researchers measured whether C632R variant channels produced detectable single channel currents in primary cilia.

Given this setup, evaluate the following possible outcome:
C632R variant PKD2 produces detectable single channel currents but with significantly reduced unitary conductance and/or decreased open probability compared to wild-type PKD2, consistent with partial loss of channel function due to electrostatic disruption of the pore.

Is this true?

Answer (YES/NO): NO